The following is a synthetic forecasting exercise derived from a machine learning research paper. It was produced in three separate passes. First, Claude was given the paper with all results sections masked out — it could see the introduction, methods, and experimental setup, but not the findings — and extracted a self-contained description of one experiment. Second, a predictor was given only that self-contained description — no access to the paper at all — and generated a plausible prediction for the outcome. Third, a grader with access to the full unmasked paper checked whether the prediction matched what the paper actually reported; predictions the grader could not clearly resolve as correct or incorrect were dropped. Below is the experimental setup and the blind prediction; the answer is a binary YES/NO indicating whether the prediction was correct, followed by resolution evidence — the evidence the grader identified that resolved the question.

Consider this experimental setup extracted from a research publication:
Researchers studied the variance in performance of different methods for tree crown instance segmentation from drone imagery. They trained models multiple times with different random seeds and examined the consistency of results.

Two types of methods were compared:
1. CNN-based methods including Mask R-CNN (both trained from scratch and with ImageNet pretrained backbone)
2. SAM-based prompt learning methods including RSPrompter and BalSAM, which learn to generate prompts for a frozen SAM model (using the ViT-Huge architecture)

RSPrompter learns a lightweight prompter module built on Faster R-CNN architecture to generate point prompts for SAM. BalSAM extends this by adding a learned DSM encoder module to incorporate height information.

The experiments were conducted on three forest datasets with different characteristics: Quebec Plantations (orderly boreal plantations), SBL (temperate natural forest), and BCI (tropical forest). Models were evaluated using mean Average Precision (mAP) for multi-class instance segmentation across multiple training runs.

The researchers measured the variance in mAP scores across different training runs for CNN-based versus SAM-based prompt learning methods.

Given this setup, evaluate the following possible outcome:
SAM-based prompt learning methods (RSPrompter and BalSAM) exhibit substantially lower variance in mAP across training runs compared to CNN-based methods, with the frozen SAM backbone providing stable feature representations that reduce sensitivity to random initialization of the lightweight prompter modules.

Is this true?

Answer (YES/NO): NO